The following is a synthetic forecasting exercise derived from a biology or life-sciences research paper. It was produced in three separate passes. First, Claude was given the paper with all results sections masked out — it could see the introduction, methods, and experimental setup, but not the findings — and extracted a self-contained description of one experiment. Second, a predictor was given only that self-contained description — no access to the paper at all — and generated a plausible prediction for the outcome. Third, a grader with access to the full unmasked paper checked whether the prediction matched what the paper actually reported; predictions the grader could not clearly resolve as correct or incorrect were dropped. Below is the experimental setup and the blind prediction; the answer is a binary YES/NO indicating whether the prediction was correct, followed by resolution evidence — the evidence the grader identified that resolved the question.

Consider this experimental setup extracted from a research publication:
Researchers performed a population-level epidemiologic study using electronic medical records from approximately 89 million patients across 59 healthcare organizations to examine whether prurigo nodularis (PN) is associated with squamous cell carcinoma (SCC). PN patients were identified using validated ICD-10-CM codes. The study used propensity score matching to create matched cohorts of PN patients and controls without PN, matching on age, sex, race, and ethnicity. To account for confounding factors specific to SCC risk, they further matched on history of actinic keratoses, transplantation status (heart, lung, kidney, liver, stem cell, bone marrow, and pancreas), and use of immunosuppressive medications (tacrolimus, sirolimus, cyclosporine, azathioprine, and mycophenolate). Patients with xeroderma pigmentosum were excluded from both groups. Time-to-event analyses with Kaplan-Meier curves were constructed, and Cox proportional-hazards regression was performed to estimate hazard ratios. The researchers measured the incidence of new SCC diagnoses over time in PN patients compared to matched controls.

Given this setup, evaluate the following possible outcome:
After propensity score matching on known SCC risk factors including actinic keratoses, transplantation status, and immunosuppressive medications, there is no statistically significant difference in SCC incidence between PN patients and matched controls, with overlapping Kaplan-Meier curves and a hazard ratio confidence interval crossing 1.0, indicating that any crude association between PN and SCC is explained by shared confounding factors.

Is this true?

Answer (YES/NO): NO